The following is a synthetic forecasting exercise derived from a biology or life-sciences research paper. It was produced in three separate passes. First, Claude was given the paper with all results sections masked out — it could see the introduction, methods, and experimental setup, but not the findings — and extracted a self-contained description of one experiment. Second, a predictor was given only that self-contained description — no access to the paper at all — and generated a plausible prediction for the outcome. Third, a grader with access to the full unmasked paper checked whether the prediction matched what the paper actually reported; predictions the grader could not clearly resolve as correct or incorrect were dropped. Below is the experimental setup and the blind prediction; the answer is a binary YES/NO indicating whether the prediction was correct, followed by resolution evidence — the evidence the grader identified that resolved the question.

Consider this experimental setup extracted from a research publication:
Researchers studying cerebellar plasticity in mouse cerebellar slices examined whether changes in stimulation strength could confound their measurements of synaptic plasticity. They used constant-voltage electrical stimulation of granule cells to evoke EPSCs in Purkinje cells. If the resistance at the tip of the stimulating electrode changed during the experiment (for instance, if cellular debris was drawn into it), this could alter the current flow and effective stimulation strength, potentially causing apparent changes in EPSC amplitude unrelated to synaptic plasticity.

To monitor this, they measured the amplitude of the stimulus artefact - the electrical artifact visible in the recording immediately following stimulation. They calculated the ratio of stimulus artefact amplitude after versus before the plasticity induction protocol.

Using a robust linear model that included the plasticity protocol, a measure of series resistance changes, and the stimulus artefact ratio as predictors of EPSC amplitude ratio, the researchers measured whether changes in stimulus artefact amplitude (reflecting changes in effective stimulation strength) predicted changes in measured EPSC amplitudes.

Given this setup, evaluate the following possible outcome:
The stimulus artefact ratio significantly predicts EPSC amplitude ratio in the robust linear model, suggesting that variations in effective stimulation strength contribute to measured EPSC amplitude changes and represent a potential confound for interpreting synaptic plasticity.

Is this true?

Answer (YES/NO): NO